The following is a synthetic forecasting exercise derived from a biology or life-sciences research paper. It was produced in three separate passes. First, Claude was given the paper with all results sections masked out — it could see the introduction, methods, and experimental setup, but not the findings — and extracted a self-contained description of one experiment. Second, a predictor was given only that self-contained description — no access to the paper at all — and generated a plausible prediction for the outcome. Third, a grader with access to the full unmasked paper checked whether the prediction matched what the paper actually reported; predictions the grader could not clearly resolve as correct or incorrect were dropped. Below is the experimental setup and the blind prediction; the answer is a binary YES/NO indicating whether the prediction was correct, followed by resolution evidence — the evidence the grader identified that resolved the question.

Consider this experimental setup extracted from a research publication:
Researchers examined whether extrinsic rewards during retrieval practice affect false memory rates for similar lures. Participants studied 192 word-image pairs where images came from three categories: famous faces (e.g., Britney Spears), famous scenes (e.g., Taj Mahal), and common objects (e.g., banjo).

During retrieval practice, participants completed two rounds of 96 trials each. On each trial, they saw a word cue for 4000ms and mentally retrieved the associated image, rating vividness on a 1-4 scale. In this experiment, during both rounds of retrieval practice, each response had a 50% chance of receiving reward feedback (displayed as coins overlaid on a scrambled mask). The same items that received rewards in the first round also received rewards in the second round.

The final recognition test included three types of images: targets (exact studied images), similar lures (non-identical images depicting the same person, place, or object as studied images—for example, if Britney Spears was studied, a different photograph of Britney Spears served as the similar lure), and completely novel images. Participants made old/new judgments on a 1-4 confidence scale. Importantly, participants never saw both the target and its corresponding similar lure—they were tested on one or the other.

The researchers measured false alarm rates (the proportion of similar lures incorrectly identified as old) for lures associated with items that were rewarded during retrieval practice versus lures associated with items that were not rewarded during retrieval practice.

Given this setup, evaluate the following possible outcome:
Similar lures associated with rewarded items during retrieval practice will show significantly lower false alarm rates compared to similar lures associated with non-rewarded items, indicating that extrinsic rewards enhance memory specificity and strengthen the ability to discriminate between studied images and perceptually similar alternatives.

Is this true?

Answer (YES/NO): NO